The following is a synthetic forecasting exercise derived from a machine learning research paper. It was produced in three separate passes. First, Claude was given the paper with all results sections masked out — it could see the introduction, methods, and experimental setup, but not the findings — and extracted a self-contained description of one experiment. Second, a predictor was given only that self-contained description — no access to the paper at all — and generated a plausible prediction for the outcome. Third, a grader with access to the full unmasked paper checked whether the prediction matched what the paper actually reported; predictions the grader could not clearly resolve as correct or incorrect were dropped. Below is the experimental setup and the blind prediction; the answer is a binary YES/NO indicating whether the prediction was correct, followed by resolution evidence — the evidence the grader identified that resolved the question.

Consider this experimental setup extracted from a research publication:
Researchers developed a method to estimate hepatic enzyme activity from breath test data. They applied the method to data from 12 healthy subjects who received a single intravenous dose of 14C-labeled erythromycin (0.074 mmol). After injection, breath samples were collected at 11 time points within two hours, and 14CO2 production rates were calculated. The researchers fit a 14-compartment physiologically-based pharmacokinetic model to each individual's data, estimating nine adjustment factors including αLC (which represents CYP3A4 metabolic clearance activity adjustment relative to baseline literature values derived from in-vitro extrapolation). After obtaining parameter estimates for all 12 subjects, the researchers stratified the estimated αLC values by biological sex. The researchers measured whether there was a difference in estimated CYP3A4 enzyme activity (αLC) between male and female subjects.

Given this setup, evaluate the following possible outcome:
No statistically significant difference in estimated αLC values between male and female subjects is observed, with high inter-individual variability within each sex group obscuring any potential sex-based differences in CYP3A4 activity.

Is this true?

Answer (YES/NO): NO